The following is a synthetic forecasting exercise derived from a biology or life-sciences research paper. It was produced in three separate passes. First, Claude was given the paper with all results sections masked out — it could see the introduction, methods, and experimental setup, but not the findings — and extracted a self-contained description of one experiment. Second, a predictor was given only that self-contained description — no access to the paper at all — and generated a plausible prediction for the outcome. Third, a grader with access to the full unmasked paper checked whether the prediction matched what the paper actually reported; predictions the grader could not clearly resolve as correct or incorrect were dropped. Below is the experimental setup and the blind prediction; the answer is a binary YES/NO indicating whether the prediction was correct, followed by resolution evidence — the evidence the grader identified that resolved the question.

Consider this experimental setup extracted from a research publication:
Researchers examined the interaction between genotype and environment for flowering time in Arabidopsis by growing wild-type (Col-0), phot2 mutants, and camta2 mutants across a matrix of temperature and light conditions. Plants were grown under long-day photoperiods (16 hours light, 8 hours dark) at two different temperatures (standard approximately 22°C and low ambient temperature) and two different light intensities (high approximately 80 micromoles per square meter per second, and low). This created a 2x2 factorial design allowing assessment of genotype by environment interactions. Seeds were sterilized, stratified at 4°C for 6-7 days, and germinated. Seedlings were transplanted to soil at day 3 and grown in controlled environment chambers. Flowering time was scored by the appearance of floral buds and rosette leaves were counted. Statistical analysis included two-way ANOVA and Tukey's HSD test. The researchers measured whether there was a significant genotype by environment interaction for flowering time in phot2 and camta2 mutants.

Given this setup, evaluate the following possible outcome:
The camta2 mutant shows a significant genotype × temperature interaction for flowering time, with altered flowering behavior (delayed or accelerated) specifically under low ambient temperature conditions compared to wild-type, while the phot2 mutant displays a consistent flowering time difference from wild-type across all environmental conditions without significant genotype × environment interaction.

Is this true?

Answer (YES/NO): NO